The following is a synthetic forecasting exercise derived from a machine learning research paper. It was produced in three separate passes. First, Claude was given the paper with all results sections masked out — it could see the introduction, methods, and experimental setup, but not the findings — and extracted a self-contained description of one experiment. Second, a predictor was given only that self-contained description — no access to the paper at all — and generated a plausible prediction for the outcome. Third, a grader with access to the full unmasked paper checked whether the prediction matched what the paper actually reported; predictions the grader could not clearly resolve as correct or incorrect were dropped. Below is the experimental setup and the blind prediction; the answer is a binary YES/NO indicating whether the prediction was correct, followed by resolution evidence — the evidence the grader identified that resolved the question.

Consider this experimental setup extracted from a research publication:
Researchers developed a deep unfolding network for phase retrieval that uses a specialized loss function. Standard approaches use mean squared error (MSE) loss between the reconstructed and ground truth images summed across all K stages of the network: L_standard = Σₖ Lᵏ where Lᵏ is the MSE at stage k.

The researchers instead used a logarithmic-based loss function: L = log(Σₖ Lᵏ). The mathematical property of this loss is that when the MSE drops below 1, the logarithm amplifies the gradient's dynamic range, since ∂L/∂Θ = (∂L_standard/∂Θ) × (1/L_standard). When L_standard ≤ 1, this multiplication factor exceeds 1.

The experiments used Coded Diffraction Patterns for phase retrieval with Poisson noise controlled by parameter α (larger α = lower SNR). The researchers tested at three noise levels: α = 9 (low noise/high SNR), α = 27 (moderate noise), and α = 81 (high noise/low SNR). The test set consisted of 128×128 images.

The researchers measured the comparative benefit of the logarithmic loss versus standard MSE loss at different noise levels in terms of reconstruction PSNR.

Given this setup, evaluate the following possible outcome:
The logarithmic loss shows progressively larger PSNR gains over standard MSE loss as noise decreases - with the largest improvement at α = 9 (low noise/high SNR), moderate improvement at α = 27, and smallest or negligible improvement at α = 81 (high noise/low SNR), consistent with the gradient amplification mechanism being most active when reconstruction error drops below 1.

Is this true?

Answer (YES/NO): YES